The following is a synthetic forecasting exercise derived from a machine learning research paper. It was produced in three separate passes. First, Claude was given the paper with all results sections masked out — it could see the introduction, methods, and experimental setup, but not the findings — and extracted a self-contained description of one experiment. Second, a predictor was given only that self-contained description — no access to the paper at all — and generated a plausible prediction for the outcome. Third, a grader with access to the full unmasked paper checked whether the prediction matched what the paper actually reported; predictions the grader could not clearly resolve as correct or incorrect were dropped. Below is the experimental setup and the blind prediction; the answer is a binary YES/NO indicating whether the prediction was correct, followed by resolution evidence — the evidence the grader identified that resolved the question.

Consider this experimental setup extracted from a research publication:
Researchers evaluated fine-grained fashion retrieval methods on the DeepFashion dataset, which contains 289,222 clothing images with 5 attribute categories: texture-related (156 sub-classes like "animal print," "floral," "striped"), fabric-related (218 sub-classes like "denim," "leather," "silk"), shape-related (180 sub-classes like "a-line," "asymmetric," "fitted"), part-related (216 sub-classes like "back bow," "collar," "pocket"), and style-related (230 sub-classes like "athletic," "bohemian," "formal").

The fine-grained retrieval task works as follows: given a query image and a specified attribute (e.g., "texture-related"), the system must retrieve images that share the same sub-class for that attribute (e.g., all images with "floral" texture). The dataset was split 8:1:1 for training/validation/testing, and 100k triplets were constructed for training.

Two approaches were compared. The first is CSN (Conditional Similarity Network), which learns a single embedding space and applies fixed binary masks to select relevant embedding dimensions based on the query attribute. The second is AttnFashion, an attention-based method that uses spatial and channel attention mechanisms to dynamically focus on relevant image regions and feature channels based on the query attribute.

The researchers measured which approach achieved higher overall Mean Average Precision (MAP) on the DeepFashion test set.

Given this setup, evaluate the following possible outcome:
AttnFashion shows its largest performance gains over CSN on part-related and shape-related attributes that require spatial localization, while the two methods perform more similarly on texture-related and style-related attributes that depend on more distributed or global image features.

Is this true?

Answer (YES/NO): NO